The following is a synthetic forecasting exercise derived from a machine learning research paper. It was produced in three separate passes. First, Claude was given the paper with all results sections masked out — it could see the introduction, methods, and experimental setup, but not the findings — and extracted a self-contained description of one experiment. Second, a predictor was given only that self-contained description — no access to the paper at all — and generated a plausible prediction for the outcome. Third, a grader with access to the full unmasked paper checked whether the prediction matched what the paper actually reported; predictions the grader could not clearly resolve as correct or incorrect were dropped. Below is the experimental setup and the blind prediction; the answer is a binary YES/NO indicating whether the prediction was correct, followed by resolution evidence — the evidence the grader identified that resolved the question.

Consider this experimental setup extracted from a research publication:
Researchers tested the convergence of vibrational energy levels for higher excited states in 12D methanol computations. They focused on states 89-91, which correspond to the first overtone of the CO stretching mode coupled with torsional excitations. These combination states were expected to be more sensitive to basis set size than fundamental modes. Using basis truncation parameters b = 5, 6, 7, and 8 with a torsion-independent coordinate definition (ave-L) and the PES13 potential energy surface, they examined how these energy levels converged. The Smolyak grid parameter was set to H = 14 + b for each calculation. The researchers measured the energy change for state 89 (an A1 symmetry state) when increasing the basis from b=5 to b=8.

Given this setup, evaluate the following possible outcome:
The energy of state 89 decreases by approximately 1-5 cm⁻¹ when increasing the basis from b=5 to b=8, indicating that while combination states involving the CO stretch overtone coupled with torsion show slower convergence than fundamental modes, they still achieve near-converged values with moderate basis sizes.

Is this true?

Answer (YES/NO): NO